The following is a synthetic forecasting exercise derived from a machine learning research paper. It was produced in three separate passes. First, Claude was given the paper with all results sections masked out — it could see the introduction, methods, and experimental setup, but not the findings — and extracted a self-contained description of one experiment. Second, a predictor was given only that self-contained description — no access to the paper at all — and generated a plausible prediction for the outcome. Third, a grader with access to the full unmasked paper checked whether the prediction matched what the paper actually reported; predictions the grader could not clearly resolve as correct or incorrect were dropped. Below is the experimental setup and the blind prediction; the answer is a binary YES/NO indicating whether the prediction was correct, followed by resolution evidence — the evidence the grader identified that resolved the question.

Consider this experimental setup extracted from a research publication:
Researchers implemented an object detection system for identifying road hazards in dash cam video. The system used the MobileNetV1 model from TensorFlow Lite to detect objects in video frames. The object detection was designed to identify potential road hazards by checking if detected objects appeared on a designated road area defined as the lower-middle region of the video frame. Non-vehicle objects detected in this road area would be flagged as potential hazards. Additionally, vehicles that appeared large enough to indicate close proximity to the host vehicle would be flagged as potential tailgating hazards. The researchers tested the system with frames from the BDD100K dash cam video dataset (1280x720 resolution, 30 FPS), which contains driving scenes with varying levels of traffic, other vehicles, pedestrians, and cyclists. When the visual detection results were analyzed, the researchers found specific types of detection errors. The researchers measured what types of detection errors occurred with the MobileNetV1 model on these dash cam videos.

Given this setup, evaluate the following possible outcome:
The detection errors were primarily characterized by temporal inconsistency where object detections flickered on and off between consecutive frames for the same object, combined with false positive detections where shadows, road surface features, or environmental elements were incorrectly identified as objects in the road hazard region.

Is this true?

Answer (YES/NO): NO